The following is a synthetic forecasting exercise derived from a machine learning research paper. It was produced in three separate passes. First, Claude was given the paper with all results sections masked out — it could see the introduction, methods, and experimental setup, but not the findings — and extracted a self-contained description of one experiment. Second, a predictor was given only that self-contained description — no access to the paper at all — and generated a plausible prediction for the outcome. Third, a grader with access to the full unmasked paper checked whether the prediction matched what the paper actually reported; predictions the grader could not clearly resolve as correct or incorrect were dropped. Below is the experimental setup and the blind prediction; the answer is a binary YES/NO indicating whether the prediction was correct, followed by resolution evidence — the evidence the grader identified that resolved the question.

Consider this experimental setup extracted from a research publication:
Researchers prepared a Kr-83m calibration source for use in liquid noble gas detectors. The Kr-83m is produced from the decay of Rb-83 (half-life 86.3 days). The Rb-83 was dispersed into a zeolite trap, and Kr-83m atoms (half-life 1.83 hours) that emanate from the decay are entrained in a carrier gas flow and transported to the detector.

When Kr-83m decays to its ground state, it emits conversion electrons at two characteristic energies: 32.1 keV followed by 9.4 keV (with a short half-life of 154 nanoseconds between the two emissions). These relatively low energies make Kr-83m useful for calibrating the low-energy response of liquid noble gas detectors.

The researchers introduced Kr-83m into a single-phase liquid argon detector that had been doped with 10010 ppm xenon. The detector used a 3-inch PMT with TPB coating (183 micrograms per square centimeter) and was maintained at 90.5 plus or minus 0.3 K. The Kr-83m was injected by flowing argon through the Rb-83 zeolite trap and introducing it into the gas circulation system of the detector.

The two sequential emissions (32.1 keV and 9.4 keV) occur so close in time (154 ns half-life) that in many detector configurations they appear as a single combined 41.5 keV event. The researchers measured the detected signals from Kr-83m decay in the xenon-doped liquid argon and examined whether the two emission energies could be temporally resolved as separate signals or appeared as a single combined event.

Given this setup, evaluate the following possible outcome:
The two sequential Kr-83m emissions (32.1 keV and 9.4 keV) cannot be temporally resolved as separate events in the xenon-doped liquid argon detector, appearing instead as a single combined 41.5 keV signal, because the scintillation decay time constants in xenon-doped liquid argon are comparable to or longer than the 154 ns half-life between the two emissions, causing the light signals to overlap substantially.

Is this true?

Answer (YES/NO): YES